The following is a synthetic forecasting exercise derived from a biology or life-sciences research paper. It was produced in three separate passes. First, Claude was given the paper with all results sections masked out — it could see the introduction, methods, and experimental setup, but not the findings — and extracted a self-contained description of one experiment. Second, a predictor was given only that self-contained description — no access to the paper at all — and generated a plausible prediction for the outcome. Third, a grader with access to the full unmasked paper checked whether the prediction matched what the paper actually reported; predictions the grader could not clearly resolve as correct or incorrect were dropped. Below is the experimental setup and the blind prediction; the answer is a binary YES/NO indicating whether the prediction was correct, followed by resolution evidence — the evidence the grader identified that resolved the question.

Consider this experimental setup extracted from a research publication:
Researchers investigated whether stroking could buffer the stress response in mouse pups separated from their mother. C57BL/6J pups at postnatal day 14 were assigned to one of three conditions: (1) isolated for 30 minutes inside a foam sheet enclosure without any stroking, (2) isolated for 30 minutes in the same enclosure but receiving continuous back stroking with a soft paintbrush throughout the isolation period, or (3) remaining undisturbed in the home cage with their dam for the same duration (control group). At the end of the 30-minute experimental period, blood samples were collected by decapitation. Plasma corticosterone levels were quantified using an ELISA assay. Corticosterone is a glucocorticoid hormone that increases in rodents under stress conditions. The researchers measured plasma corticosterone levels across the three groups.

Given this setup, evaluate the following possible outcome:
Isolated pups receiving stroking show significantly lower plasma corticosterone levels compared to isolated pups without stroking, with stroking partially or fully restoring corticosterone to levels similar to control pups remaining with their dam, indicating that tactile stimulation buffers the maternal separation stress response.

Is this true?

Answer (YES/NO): YES